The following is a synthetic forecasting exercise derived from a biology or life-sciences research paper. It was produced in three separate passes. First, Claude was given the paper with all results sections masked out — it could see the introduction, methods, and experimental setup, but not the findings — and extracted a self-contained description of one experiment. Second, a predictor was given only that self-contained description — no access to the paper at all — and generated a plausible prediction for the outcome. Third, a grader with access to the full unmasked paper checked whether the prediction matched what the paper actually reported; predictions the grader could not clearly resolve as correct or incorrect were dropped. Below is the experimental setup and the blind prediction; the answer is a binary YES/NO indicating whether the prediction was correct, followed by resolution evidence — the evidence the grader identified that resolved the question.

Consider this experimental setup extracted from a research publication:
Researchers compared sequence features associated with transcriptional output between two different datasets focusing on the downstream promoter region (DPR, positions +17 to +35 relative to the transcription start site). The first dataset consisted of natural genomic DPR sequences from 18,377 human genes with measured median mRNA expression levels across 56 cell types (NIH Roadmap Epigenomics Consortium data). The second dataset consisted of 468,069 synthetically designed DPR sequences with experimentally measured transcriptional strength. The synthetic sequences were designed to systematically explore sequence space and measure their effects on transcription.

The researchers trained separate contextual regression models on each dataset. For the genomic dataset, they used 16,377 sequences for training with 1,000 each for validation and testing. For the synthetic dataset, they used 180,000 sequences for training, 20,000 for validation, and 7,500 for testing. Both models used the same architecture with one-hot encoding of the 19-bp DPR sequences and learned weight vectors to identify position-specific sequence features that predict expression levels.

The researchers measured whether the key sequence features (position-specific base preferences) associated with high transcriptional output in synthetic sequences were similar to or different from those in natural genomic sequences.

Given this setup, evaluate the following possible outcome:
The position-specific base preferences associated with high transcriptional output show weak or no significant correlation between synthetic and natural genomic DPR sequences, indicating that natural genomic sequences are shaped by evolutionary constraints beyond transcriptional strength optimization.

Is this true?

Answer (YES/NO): YES